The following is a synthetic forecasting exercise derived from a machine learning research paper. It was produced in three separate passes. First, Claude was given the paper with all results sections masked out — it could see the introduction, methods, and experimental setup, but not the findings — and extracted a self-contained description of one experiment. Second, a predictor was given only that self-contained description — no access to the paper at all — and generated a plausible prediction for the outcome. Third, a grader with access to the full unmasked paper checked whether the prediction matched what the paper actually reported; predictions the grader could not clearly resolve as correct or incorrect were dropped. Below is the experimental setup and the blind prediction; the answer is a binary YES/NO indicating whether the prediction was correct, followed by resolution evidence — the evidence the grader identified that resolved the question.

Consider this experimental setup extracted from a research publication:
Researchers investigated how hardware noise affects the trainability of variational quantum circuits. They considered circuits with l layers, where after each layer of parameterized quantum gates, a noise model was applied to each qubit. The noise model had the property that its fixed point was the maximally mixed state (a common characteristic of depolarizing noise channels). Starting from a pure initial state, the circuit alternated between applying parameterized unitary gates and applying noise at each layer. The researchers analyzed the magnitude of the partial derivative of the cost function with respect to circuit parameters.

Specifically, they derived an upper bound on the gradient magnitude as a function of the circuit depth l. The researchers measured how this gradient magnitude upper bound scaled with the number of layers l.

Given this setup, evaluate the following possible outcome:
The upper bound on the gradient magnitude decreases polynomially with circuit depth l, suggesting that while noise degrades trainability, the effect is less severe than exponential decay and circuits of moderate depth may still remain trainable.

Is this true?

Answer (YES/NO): NO